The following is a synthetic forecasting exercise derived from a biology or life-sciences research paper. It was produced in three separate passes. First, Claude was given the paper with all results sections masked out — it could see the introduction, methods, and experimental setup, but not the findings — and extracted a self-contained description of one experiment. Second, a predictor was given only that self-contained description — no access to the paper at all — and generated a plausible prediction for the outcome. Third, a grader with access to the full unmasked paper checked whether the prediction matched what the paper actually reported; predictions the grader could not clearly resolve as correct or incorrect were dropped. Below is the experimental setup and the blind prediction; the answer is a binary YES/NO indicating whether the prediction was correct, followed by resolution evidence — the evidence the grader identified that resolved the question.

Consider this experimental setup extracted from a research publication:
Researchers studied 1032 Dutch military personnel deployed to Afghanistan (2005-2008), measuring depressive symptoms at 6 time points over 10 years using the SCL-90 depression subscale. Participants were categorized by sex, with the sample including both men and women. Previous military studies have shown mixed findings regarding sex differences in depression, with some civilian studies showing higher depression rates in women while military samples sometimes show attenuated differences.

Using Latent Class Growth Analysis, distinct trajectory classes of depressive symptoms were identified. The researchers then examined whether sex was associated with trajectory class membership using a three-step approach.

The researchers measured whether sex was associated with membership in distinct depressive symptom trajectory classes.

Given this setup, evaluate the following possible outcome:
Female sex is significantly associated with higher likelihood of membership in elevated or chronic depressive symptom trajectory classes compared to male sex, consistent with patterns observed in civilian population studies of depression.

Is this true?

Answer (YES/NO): NO